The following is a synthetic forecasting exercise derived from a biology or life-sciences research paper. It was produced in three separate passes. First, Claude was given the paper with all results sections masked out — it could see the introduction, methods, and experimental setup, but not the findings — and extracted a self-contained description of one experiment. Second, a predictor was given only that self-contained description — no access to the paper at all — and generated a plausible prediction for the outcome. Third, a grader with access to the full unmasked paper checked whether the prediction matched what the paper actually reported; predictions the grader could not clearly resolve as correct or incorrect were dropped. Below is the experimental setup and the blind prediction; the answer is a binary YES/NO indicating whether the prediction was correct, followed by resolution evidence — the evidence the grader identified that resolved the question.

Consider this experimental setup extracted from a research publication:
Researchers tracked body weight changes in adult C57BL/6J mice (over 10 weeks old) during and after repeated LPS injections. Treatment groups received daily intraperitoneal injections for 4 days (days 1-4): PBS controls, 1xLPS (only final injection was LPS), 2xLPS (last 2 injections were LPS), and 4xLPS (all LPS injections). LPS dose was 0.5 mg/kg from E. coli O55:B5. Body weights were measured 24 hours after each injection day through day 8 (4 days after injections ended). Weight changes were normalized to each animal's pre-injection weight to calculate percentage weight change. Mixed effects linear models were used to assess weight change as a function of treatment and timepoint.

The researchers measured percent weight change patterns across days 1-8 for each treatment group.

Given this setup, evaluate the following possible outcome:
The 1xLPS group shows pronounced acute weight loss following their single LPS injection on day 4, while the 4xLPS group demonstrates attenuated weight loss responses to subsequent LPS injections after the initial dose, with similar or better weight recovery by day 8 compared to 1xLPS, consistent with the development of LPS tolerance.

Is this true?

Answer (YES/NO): NO